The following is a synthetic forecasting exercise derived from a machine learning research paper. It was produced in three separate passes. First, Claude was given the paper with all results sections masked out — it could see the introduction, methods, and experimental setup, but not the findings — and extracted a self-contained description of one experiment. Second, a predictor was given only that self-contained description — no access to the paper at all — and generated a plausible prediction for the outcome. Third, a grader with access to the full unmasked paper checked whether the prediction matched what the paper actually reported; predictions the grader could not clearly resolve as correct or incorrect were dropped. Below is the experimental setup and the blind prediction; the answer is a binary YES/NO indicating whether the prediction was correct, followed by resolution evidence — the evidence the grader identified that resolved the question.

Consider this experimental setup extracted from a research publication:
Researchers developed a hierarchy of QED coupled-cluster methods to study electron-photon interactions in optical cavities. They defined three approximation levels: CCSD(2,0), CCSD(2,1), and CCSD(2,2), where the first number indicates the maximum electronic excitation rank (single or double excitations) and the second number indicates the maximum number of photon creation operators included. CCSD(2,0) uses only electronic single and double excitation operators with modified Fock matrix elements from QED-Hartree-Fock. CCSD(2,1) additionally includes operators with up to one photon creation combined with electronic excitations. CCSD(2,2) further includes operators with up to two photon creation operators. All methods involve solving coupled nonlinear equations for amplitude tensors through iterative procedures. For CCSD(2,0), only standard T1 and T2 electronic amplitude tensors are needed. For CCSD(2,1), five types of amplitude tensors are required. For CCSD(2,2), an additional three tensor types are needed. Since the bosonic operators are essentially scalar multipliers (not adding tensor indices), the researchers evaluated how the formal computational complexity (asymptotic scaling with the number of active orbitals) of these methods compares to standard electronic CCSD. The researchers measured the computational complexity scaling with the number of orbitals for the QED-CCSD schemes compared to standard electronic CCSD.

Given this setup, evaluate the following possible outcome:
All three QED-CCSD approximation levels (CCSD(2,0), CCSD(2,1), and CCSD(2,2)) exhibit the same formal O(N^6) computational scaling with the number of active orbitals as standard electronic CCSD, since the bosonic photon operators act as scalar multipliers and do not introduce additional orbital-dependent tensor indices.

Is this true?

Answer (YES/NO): YES